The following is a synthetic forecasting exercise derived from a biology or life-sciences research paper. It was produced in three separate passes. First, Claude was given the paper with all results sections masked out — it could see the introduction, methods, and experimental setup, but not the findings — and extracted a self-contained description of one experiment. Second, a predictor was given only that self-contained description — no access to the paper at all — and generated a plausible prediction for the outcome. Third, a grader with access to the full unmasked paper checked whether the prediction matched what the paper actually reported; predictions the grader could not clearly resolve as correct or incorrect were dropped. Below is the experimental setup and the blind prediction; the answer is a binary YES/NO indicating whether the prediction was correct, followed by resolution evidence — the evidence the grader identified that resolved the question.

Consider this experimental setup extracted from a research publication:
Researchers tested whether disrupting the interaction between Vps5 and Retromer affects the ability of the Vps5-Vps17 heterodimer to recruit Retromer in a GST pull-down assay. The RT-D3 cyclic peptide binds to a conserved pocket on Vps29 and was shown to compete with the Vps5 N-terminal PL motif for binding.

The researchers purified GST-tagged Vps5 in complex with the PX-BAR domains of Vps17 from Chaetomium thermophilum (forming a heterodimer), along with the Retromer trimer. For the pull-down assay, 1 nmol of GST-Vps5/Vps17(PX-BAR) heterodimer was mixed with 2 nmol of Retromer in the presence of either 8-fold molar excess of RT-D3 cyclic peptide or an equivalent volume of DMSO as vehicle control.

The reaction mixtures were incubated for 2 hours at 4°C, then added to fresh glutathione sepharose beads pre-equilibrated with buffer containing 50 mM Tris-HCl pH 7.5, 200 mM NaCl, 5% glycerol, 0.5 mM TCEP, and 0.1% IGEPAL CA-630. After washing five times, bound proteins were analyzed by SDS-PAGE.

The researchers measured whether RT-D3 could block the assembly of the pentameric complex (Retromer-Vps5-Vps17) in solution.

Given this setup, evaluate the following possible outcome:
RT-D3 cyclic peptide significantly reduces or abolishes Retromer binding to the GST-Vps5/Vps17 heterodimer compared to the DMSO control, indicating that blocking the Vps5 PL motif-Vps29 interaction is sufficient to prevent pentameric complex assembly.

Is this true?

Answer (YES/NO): YES